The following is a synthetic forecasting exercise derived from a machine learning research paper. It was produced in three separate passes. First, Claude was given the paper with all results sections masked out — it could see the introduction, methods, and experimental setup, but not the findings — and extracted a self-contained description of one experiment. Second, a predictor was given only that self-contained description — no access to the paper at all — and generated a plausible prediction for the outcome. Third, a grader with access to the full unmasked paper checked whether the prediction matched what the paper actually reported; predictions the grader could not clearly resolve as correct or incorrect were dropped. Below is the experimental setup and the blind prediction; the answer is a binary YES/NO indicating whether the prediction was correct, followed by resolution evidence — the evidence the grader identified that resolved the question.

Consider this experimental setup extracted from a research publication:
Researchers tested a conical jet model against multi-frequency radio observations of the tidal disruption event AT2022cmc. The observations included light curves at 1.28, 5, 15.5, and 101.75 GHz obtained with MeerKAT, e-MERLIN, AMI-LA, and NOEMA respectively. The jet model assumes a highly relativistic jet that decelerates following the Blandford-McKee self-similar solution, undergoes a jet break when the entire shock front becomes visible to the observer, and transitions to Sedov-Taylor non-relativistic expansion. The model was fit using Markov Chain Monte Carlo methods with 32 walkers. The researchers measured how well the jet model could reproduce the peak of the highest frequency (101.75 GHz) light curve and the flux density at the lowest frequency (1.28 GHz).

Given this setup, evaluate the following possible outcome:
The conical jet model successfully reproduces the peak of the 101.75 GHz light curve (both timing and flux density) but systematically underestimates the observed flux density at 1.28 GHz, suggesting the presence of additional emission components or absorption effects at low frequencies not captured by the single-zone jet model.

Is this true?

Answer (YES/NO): NO